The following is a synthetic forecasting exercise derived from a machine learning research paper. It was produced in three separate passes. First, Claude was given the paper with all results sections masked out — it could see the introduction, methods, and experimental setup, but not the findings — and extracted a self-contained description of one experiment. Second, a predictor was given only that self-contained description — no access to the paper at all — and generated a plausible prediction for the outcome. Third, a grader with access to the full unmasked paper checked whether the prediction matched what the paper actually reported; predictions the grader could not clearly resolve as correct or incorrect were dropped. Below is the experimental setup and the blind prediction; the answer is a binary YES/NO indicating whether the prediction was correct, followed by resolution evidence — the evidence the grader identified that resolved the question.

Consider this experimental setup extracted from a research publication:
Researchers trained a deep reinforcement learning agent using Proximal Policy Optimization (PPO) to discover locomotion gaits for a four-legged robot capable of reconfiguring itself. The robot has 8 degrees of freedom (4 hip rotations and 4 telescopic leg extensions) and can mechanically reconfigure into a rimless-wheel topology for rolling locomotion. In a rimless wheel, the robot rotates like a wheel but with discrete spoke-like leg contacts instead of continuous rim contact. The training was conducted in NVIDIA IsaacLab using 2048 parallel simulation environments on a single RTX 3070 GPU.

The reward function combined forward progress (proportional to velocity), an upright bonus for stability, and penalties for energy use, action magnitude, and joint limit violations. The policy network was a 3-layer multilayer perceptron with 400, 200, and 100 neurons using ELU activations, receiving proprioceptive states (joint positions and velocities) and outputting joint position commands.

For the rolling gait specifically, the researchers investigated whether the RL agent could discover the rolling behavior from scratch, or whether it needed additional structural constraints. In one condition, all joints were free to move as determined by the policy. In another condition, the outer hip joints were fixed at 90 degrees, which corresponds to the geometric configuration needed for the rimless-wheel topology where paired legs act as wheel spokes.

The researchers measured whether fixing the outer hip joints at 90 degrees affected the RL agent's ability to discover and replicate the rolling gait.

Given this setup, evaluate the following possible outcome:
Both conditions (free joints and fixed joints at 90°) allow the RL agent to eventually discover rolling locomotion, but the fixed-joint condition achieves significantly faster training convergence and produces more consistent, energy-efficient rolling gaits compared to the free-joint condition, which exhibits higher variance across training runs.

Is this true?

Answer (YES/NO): NO